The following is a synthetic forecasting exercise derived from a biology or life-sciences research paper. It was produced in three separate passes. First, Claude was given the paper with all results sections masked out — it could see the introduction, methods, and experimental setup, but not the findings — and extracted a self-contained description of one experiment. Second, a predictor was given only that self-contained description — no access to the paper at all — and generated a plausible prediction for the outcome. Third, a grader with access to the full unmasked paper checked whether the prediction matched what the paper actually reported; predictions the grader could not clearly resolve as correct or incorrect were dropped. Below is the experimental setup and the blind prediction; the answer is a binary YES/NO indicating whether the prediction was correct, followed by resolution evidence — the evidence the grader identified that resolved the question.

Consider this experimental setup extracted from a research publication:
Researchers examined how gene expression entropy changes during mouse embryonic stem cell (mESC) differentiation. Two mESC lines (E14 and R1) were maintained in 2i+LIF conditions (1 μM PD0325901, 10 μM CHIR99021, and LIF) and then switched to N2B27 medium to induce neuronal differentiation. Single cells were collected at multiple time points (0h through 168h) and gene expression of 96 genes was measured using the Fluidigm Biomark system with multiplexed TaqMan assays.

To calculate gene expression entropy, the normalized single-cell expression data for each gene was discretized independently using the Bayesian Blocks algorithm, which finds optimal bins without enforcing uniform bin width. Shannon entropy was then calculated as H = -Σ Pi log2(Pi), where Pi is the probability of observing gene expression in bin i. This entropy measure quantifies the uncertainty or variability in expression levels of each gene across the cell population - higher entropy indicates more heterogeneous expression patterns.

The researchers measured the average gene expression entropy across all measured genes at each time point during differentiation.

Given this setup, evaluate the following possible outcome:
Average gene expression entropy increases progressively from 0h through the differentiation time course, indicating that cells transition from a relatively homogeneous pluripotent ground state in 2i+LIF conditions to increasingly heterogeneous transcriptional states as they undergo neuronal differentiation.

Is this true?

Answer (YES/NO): YES